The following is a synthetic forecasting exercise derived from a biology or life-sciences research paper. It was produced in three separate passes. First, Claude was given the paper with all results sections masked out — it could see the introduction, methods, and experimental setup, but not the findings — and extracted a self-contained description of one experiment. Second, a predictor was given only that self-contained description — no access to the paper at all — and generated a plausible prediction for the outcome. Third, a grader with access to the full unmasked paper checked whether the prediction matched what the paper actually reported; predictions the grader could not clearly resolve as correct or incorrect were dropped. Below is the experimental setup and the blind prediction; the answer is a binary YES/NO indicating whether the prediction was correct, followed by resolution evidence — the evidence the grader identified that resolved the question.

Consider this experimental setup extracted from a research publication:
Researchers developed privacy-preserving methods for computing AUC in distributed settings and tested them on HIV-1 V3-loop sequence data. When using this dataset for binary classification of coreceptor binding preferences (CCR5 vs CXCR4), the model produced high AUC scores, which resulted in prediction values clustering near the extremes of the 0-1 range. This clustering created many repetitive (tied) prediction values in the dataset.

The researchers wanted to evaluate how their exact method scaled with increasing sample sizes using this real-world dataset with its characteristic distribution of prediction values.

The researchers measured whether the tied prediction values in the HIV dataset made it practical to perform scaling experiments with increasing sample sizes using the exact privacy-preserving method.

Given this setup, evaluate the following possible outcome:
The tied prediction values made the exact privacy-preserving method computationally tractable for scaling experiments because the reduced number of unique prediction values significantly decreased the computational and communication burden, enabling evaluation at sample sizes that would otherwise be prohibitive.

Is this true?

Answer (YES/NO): NO